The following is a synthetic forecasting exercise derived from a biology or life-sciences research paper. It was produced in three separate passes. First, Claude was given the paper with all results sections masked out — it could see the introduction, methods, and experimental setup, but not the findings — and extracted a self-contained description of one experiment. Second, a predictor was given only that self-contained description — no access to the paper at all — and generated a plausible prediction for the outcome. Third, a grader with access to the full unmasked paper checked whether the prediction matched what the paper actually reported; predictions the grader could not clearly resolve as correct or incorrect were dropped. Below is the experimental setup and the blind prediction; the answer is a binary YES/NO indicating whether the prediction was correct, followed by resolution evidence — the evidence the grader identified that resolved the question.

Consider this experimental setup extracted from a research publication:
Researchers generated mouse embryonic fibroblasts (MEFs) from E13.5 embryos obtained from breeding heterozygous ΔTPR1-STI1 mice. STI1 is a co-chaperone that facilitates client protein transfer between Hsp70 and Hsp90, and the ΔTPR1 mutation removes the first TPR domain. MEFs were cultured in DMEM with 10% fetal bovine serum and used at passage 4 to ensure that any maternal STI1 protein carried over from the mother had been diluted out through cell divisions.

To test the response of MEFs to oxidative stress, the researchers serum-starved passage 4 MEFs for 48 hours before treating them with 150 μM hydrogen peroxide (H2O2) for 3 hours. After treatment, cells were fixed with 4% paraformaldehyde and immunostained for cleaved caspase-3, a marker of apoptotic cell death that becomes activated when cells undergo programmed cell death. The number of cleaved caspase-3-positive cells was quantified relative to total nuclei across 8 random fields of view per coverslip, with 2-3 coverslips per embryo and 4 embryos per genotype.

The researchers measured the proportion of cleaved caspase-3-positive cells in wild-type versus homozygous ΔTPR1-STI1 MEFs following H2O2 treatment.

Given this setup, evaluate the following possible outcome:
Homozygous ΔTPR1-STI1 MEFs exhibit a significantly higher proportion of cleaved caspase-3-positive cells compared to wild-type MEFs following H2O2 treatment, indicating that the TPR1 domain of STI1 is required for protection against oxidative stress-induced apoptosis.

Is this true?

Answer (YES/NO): NO